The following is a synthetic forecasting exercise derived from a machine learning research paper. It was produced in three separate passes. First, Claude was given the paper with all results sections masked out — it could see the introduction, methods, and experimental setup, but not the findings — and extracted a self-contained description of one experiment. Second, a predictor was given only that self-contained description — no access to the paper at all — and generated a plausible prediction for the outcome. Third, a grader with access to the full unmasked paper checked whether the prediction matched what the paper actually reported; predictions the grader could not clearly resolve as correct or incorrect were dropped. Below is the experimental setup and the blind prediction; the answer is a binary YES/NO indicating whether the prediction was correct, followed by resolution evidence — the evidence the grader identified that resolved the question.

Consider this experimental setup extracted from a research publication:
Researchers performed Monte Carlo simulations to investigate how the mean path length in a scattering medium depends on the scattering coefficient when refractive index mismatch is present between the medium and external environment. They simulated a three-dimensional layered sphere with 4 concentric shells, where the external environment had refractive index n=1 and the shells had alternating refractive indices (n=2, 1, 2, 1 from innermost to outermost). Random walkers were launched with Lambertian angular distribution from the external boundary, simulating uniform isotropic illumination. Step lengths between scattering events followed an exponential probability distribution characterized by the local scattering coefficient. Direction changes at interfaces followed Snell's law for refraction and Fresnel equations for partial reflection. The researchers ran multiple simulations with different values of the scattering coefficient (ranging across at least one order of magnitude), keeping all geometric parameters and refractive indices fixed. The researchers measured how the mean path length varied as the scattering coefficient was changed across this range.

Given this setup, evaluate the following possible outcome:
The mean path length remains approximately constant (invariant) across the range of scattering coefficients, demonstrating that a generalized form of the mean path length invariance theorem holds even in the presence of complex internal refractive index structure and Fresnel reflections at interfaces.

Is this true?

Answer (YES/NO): YES